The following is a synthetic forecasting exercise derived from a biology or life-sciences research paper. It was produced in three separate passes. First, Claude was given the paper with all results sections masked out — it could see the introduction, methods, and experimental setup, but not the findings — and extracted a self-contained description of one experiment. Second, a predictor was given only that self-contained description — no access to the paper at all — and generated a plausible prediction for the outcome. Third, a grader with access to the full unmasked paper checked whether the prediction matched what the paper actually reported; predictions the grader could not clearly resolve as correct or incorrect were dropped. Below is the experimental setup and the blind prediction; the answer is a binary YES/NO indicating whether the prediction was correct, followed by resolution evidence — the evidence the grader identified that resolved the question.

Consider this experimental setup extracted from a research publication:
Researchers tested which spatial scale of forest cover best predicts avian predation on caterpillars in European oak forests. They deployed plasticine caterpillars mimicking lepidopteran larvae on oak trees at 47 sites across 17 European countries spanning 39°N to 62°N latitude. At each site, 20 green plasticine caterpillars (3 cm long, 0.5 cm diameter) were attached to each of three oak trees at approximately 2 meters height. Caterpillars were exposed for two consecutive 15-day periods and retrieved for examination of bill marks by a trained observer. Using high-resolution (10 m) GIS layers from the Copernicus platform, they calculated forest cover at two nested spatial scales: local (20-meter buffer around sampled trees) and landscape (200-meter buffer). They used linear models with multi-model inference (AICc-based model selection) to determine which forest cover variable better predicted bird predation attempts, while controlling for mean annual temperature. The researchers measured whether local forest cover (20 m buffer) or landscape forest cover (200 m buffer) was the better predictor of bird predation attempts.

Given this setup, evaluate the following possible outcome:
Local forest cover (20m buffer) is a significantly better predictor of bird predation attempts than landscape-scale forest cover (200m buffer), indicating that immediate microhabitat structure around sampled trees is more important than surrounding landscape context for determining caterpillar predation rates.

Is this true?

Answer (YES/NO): NO